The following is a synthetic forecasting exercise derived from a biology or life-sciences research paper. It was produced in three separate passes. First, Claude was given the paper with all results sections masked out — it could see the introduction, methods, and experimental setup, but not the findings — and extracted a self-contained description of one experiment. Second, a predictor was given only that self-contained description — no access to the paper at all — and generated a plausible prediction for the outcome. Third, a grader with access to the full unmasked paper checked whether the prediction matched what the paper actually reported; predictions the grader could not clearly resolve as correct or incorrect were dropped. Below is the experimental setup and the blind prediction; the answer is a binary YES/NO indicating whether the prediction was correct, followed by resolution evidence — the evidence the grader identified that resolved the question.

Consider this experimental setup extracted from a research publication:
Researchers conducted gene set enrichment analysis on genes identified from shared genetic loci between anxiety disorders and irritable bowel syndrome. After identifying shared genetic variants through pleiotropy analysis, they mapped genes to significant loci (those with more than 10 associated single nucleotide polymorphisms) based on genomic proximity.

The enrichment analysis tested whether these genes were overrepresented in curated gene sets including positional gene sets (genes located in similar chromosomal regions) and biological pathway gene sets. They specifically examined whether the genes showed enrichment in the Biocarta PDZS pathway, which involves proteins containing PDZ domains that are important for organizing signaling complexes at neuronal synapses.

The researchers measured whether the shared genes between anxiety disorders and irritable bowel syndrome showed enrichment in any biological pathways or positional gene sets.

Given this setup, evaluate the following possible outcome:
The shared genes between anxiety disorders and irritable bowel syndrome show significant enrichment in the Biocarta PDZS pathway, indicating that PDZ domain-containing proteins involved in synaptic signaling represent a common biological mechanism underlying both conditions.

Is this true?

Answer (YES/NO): YES